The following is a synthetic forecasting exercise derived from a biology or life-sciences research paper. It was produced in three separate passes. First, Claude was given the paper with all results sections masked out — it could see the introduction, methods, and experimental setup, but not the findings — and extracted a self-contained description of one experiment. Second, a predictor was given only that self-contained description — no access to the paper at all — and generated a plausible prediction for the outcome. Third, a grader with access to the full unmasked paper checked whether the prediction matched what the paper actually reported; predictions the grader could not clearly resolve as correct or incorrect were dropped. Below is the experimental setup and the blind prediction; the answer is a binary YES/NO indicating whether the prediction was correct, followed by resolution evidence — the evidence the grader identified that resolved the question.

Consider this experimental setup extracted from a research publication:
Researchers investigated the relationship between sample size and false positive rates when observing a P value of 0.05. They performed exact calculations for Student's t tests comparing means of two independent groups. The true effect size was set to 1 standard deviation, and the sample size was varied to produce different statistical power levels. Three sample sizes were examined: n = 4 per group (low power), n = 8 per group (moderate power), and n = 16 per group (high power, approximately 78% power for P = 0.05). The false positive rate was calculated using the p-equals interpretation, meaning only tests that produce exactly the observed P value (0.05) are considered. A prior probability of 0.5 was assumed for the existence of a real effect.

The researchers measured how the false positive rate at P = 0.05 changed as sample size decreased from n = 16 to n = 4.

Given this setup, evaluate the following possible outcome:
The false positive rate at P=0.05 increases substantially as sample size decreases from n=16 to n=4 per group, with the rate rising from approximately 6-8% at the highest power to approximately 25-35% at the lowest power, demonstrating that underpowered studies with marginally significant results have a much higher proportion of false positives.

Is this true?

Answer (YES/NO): NO